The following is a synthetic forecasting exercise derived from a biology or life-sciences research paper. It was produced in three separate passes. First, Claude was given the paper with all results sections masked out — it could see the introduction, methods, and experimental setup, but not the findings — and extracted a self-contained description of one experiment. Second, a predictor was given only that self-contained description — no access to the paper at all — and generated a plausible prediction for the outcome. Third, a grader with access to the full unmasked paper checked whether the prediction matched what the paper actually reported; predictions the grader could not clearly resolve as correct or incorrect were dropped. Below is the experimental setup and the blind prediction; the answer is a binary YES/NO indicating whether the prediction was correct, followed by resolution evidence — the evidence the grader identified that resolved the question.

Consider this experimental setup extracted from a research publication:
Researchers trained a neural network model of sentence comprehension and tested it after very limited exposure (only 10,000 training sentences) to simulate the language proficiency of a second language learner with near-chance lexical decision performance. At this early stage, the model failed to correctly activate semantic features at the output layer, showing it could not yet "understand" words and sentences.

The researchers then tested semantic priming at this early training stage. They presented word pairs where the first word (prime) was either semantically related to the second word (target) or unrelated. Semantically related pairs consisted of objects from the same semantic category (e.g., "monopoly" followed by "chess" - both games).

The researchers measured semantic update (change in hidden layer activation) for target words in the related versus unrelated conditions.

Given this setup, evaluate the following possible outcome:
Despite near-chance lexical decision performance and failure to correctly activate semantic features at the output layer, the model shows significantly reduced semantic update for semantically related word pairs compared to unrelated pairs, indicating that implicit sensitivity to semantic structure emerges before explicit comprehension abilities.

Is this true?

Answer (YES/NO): YES